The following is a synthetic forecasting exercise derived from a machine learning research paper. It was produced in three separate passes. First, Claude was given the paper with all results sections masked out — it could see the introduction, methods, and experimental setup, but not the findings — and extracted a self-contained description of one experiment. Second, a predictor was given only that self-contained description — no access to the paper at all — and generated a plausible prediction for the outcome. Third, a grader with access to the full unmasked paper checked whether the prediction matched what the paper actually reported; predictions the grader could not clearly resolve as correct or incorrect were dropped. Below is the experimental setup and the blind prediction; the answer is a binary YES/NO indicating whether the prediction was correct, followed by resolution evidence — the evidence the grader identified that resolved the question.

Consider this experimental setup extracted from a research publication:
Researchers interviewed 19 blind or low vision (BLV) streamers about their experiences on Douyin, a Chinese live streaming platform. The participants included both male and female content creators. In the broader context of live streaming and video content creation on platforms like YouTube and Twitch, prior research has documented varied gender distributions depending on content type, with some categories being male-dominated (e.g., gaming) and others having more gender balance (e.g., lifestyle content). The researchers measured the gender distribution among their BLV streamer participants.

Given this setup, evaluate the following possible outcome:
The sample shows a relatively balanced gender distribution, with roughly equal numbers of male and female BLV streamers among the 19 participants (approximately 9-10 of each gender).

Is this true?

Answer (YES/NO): NO